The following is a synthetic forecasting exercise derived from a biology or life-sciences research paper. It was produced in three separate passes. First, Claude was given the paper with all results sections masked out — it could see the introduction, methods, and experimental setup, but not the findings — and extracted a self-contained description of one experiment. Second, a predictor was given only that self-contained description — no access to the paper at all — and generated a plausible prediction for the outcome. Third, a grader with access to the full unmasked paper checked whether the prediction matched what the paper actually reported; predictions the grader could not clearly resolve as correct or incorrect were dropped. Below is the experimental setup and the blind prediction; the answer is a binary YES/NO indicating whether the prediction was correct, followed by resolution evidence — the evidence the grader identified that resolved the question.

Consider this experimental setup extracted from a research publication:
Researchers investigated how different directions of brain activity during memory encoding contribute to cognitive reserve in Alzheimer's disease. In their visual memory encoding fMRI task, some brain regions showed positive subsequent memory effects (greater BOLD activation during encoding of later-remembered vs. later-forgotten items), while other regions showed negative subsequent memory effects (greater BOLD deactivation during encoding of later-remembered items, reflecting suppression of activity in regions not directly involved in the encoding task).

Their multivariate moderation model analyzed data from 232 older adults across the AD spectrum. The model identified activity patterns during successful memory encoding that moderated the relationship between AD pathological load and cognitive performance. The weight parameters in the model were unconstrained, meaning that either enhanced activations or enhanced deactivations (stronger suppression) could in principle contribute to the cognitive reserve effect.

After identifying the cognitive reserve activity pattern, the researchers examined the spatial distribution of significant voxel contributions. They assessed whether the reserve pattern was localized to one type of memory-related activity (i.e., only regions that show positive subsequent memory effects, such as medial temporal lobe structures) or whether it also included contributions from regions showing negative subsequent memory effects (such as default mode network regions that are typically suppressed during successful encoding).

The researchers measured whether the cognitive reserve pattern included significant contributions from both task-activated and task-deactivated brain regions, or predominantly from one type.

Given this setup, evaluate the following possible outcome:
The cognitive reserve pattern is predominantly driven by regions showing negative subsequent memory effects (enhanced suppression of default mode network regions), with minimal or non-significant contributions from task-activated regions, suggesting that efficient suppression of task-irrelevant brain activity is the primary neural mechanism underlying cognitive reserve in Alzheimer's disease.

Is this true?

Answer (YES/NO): NO